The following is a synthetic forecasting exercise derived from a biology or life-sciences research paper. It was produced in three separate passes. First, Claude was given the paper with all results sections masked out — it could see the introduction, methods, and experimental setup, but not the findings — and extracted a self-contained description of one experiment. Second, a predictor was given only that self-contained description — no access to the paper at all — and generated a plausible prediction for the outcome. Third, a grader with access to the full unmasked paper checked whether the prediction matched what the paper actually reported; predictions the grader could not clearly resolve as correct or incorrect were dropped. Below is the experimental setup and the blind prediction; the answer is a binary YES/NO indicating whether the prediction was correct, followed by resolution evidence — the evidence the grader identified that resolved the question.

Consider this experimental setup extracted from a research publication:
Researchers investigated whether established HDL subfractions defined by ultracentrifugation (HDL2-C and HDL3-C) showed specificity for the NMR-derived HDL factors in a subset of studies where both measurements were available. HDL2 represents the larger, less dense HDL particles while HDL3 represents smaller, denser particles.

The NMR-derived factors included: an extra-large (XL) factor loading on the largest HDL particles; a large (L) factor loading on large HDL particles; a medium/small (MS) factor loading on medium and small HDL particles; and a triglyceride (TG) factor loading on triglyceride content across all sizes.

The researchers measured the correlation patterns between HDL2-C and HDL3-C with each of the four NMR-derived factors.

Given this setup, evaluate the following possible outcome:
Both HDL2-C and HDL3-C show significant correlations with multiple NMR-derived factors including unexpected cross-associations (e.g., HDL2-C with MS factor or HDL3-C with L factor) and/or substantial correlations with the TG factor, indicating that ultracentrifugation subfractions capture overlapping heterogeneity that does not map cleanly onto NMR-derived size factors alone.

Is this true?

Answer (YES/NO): YES